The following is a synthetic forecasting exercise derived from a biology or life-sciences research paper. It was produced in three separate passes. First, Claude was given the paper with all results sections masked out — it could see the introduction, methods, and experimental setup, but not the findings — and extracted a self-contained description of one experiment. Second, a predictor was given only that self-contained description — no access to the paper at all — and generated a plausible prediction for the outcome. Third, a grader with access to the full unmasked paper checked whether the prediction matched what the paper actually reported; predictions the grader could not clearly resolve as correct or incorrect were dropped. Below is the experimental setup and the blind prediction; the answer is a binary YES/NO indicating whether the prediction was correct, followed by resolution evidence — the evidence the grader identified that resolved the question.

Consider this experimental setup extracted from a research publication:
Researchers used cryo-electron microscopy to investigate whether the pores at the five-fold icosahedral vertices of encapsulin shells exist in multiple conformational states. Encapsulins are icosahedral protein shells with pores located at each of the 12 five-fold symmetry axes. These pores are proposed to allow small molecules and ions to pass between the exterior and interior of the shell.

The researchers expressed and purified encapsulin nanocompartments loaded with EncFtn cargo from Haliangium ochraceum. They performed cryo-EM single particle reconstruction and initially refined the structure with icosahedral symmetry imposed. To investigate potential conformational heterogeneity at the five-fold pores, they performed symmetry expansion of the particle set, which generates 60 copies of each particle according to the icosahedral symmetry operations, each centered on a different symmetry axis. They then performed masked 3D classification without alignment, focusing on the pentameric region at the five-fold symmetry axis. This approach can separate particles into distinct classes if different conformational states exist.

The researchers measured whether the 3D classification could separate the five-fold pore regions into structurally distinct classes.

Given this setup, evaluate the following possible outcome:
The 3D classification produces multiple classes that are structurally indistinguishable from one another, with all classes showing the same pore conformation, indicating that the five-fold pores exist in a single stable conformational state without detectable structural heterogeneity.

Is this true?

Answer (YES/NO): NO